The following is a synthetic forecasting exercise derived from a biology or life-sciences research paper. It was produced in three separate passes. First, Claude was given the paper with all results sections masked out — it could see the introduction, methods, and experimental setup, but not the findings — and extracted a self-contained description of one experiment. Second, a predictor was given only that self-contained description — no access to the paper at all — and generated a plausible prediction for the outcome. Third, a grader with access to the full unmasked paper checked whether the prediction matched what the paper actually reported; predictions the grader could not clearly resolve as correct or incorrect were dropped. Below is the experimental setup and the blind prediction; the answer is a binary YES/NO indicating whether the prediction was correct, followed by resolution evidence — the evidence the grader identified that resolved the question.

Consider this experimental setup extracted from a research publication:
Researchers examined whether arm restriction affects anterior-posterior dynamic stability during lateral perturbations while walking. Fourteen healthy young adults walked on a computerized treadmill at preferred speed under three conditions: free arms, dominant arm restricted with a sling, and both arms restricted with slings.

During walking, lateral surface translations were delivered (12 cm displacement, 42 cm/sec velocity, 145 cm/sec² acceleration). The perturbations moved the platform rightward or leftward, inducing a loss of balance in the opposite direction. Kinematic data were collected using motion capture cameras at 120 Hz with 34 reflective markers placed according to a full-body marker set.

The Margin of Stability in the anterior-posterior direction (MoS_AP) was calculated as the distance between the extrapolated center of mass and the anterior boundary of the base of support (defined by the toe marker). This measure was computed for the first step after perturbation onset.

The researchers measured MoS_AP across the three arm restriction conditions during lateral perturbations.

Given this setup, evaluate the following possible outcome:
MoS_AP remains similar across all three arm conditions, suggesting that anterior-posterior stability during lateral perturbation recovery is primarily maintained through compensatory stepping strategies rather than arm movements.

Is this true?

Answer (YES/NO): NO